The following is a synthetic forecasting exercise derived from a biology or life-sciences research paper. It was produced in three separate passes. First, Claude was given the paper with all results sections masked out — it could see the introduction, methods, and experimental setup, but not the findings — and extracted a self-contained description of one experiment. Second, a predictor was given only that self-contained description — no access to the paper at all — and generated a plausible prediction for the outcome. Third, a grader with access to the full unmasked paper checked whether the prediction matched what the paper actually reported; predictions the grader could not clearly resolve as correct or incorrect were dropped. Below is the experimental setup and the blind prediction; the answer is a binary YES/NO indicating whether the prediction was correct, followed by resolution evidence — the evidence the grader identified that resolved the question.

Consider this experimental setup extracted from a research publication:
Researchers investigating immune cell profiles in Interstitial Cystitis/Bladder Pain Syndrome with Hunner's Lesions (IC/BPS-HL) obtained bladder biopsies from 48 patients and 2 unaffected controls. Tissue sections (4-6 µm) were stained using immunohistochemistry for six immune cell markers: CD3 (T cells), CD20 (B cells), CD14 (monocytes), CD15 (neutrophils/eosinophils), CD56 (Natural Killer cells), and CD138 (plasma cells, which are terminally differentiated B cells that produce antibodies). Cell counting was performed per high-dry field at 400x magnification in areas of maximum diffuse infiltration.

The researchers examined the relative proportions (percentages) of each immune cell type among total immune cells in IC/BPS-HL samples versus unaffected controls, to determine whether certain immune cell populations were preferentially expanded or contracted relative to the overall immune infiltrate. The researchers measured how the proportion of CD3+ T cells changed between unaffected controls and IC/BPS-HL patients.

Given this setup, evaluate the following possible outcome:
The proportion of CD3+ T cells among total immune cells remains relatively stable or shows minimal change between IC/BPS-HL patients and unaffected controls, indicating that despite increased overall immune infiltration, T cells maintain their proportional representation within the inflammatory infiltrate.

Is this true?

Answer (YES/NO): NO